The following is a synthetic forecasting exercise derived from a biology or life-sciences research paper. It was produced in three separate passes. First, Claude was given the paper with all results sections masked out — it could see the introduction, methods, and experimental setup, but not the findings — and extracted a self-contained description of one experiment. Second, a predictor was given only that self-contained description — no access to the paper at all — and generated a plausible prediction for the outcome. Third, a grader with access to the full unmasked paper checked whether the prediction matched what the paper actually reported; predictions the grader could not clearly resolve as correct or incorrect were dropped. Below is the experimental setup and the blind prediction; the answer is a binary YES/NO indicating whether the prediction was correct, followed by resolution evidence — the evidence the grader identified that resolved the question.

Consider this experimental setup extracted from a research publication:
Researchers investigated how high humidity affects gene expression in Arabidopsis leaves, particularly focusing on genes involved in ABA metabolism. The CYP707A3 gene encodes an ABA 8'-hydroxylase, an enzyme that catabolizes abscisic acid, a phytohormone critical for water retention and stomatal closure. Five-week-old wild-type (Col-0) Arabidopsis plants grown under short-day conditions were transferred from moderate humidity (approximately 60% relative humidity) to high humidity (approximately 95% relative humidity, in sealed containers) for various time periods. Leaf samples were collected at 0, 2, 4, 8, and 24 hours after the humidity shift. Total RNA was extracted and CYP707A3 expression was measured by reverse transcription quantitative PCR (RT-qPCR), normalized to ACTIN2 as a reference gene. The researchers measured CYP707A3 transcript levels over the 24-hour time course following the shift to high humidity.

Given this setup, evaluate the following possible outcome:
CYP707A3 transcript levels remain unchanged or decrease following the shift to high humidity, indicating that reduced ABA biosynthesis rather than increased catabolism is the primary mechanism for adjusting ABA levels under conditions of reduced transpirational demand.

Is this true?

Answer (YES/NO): NO